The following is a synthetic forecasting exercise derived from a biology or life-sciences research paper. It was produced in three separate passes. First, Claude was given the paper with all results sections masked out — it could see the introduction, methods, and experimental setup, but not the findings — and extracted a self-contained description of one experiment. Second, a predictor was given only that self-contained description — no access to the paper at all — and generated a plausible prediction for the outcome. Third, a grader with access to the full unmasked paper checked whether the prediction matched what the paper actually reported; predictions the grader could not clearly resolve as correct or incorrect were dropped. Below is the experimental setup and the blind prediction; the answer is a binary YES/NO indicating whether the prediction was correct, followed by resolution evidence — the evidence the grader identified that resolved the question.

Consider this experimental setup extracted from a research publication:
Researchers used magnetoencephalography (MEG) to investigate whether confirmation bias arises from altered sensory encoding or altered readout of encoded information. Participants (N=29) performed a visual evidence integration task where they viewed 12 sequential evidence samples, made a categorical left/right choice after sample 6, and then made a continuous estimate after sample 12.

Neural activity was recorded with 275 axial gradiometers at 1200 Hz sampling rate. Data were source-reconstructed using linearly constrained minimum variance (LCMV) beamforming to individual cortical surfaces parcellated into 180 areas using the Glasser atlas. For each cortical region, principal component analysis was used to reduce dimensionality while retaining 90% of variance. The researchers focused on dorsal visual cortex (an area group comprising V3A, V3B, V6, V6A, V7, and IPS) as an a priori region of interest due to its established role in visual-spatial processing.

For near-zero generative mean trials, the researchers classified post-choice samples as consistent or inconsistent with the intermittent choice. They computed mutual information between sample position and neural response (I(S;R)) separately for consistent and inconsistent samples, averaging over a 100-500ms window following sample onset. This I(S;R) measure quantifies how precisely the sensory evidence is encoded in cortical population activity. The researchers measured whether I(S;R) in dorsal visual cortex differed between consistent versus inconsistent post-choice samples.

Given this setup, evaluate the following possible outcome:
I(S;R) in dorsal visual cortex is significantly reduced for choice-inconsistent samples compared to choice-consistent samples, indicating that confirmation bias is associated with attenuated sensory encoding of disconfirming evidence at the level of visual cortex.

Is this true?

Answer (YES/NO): NO